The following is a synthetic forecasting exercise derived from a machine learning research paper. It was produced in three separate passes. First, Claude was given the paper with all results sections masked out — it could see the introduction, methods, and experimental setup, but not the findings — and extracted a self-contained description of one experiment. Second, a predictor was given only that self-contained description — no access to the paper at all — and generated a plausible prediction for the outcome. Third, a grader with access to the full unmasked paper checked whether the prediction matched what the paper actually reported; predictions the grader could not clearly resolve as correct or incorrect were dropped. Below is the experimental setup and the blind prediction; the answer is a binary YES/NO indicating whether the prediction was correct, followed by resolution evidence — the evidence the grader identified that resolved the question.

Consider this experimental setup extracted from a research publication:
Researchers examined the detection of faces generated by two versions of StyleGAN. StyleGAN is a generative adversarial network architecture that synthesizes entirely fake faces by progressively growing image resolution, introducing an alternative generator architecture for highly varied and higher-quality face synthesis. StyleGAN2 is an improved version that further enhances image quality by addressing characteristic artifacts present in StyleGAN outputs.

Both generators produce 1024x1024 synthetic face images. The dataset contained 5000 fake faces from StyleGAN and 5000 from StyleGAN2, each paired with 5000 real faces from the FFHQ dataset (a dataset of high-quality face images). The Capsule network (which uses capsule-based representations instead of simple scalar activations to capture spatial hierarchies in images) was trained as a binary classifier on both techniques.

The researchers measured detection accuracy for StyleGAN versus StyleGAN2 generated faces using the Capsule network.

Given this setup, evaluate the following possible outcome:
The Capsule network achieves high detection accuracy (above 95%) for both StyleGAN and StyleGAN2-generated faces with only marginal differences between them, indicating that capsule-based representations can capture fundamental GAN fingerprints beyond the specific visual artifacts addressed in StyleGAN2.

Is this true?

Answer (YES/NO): NO